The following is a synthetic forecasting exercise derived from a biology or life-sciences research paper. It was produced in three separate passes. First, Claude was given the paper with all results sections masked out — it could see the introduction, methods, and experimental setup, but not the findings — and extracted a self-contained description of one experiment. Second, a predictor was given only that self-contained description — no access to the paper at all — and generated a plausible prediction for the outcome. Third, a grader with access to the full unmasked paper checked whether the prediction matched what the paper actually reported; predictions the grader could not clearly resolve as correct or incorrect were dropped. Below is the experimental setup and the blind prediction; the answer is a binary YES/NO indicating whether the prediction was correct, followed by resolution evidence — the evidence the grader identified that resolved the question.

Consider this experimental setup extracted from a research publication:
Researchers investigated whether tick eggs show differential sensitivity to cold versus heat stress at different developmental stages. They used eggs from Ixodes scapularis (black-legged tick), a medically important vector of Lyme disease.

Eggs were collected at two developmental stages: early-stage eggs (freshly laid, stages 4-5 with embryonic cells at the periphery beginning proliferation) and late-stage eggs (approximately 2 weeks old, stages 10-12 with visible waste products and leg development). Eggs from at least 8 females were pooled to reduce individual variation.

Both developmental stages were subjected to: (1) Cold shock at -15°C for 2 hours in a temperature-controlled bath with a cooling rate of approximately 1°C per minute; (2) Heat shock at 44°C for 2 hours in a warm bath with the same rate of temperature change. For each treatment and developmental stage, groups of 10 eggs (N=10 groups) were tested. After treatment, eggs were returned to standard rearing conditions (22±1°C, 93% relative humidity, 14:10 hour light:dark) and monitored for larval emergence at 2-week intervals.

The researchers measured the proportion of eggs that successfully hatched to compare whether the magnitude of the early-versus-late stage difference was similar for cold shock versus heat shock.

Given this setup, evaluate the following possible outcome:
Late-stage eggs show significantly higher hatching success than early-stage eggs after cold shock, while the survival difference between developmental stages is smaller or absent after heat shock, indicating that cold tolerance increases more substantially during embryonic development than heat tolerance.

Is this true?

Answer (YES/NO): NO